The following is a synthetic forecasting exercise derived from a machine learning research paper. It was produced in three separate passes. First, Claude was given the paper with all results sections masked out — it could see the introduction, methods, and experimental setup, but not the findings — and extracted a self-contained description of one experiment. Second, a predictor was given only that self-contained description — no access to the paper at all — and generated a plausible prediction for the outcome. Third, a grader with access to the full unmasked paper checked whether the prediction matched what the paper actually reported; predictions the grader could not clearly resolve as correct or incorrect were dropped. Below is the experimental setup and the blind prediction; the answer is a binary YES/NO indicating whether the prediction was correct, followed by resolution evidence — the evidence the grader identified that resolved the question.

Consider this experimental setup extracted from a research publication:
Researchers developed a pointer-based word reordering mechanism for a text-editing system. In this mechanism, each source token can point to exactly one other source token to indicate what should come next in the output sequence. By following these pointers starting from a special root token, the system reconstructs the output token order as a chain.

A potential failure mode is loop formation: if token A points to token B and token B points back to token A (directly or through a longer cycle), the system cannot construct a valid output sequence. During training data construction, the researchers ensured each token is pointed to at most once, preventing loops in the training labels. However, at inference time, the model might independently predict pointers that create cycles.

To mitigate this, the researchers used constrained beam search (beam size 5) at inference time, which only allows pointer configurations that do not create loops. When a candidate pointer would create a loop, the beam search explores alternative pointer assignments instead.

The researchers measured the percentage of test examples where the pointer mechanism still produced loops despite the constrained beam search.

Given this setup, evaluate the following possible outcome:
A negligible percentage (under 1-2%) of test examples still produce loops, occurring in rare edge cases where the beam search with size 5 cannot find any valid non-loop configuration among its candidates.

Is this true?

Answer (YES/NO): NO